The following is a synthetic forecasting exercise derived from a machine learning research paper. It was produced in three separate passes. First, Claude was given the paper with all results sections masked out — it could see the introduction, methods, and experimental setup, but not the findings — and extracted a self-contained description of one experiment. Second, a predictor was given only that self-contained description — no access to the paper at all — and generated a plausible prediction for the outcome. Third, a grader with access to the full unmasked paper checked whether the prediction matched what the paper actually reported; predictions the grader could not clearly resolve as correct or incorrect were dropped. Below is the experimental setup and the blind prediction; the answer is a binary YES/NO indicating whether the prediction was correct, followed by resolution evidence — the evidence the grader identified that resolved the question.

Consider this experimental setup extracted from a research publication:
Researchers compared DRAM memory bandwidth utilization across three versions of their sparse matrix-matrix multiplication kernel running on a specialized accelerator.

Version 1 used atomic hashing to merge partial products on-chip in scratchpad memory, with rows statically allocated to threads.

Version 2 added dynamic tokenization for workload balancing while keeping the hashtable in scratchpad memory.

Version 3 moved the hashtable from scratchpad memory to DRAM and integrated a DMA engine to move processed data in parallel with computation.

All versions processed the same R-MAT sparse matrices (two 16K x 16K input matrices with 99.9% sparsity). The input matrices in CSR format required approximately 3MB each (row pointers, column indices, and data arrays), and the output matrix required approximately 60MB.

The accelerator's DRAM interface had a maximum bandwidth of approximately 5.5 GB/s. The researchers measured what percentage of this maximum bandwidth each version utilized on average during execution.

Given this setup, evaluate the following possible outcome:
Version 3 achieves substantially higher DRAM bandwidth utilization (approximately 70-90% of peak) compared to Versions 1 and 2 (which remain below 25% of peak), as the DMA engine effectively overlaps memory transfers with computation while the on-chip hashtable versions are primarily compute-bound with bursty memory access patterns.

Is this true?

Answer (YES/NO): NO